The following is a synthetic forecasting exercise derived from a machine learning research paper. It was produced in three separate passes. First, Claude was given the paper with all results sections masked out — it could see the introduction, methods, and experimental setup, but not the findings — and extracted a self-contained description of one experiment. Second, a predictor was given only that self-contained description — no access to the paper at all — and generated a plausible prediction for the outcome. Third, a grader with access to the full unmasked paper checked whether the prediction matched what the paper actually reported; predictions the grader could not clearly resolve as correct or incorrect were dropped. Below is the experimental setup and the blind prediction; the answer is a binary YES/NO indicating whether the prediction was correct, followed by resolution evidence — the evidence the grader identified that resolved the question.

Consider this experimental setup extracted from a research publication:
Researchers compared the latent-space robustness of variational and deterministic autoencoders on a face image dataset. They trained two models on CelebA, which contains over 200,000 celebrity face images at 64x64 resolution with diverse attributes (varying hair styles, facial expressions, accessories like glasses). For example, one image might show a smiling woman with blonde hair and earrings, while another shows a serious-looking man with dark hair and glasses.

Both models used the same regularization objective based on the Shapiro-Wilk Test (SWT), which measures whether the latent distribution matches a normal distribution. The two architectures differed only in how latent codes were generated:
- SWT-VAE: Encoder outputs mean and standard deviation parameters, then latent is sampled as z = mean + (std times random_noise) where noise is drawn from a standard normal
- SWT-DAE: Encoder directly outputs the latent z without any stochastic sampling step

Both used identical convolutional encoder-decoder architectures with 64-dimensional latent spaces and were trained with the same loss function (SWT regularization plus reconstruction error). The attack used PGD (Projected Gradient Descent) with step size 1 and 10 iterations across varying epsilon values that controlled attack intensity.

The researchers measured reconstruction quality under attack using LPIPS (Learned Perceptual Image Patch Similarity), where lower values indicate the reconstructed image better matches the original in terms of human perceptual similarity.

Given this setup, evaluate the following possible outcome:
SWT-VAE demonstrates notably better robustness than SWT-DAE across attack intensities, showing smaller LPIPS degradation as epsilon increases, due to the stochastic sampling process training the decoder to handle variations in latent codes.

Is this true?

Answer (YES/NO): NO